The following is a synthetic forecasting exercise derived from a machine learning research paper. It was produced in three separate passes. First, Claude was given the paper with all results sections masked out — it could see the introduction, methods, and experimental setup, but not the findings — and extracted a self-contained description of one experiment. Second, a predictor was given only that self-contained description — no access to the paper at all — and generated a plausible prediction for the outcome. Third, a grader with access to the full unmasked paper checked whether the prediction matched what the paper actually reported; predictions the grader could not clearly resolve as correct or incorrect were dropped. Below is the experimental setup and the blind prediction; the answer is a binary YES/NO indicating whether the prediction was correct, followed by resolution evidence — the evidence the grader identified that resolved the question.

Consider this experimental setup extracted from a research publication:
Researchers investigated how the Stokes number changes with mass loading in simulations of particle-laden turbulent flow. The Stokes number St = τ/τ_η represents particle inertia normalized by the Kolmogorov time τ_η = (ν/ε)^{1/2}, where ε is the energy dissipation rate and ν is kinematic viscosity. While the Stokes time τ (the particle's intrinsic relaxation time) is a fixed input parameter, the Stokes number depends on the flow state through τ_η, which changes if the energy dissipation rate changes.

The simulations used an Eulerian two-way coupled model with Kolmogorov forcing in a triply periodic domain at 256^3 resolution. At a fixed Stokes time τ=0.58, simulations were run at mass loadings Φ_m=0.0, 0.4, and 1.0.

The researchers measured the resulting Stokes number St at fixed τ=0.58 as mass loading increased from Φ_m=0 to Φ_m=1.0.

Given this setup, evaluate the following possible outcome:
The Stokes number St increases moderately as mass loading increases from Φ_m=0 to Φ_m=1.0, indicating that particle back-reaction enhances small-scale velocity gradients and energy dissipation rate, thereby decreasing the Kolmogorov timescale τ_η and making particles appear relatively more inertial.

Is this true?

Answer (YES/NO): NO